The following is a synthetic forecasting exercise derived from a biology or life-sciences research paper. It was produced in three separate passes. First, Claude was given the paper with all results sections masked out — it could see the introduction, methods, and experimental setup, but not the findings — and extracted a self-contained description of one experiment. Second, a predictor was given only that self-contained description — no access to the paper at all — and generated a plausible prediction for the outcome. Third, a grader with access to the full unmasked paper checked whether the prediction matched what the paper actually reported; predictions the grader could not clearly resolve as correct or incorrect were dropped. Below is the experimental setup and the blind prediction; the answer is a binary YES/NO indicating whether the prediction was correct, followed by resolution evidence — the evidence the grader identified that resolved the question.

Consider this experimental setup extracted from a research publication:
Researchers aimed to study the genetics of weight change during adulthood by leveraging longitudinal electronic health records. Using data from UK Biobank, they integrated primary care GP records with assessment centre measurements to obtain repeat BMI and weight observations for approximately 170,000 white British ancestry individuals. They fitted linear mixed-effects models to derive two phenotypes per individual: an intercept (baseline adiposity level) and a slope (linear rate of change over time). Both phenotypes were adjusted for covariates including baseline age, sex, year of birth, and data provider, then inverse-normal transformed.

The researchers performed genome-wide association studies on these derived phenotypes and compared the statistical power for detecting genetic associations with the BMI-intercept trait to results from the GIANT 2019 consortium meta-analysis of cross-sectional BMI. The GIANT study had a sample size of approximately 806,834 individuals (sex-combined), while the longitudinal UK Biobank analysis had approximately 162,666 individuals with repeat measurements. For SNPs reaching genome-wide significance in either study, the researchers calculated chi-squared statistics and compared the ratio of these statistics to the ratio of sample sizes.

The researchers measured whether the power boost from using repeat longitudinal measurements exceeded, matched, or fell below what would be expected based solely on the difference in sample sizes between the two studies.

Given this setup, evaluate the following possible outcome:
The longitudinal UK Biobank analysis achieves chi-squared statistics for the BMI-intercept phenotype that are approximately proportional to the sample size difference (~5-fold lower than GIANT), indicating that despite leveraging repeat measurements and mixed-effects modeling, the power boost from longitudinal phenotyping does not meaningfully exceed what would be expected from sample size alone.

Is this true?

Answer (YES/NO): NO